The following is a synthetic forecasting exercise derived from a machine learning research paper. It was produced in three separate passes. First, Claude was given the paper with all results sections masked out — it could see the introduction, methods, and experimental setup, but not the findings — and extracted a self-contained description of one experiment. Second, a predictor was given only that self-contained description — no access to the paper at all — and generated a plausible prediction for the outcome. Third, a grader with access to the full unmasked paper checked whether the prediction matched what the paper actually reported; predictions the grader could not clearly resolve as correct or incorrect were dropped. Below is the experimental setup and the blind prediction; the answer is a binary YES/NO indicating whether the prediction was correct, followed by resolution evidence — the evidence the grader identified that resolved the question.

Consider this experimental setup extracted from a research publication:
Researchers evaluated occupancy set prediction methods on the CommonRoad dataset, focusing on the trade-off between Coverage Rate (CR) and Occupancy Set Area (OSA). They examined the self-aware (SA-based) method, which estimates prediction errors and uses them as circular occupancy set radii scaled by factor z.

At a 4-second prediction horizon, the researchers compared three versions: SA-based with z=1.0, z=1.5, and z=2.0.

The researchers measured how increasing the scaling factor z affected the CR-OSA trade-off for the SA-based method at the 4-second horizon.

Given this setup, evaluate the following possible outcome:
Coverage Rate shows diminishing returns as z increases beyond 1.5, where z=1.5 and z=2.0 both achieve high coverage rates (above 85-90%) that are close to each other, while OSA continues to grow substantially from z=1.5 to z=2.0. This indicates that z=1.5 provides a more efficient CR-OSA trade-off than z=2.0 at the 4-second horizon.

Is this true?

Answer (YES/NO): NO